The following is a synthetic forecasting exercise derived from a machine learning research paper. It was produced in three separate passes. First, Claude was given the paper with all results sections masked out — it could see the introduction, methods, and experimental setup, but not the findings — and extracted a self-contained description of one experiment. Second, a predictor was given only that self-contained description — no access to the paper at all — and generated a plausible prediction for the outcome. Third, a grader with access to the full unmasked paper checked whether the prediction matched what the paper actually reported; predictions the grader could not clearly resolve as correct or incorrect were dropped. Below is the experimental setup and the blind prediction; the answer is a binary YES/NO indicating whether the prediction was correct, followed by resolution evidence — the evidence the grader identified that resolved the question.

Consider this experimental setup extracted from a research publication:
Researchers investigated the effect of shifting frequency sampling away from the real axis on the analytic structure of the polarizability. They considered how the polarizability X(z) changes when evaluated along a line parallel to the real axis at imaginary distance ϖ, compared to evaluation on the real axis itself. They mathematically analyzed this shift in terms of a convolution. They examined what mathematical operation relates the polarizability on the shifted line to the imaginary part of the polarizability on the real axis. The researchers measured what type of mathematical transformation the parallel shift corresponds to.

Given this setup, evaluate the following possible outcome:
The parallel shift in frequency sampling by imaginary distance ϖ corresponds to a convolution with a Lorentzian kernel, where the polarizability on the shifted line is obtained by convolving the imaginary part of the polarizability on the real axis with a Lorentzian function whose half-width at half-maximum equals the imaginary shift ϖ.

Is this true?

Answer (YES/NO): NO